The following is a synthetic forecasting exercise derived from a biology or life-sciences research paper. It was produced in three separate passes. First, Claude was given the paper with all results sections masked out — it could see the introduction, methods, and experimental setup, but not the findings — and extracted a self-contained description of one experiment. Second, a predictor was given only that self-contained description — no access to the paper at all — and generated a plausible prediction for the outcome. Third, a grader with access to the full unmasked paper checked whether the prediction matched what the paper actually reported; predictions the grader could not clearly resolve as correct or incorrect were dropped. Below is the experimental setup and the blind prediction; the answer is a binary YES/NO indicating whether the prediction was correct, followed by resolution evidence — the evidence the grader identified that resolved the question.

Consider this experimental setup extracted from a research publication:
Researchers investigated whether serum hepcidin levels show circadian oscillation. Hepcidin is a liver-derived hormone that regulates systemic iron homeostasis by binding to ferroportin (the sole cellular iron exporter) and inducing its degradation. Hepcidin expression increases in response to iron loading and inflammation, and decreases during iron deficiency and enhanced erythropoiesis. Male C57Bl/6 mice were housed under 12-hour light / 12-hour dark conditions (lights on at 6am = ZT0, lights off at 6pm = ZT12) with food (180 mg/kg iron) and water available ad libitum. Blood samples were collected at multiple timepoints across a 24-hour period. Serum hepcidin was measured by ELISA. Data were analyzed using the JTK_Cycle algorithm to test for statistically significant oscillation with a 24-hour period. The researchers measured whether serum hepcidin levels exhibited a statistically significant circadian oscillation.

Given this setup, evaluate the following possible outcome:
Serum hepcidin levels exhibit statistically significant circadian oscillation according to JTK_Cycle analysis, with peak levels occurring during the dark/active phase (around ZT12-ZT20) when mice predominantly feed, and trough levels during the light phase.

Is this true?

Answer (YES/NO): NO